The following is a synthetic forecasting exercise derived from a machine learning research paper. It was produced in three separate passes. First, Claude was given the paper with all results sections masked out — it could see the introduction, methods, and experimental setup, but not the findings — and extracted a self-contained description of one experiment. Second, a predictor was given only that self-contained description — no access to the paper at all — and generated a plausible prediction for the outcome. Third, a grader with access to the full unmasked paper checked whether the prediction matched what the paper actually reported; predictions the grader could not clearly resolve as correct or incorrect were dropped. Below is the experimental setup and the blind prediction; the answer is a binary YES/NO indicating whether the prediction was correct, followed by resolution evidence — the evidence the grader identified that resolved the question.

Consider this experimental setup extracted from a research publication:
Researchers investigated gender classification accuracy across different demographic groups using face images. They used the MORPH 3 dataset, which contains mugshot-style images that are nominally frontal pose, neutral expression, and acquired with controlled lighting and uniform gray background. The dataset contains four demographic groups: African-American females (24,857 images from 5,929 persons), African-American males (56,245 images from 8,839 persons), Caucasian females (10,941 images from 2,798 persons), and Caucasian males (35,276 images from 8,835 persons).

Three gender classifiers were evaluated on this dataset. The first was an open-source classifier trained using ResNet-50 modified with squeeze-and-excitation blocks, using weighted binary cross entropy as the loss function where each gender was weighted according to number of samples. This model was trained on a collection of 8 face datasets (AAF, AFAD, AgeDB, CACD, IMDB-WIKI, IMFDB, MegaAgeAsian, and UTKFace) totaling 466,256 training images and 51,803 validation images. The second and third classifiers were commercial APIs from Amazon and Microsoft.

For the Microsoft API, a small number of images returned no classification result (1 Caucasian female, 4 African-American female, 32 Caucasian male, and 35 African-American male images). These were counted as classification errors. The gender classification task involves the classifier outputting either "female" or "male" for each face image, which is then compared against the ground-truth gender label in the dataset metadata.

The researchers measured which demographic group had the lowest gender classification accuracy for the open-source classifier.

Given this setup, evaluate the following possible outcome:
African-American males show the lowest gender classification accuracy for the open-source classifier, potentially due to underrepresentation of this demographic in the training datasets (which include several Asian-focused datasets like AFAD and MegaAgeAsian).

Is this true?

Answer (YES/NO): NO